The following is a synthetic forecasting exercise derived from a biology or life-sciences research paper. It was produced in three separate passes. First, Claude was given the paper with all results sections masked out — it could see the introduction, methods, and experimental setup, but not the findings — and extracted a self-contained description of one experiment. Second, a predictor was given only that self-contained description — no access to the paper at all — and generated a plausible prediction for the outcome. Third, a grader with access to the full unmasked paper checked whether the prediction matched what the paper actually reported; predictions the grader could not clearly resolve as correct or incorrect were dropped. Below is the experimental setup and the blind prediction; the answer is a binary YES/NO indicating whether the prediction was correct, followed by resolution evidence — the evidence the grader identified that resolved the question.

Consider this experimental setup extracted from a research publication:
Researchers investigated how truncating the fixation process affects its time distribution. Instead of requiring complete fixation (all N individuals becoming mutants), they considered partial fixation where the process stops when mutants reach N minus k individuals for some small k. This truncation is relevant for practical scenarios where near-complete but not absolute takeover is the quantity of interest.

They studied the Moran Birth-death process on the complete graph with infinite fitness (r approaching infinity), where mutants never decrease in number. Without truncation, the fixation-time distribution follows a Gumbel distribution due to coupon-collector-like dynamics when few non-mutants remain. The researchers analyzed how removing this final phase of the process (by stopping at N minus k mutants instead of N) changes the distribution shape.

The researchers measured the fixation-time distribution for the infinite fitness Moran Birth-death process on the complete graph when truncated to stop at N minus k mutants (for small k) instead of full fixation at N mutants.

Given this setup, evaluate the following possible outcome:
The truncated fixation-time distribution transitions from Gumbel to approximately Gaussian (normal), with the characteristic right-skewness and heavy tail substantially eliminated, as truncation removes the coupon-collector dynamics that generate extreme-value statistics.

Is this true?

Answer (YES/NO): YES